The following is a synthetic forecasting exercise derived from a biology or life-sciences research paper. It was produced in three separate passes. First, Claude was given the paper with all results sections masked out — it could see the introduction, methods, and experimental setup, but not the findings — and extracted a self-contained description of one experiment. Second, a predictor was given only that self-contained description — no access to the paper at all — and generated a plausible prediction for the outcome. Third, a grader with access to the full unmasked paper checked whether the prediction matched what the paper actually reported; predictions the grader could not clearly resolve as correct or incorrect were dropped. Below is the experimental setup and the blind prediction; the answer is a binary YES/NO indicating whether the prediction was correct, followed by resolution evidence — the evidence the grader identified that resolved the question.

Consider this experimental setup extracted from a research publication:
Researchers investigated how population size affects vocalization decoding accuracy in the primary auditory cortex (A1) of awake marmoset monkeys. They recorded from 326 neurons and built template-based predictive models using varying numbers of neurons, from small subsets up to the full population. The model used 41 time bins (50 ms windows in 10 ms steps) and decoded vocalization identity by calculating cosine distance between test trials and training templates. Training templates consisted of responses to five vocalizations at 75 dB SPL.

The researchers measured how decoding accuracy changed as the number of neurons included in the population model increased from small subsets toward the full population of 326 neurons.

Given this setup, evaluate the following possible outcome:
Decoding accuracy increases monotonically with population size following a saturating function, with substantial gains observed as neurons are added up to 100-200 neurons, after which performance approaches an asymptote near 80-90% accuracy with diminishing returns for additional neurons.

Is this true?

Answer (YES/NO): NO